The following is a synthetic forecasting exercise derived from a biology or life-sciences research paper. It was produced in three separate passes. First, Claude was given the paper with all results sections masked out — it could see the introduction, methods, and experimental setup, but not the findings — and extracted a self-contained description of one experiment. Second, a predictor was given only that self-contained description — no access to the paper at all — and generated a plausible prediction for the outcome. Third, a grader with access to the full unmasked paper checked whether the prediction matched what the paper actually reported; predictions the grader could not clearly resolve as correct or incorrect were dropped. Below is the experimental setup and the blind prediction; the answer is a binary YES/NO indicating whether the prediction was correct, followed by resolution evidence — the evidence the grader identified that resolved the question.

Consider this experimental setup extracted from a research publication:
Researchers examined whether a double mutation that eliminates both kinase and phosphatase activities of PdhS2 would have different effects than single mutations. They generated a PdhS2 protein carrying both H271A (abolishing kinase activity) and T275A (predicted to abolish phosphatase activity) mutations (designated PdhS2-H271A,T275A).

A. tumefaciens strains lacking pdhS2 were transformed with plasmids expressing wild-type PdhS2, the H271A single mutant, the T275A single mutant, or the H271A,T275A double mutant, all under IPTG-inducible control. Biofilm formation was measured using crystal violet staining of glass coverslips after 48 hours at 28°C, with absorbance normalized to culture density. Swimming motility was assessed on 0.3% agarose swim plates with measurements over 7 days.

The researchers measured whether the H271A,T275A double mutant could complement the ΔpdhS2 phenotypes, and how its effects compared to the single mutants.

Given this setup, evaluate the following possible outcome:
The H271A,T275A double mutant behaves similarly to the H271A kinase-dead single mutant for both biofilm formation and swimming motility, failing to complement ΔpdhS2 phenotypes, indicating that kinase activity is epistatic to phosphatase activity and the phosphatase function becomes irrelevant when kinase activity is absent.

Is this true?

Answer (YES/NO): NO